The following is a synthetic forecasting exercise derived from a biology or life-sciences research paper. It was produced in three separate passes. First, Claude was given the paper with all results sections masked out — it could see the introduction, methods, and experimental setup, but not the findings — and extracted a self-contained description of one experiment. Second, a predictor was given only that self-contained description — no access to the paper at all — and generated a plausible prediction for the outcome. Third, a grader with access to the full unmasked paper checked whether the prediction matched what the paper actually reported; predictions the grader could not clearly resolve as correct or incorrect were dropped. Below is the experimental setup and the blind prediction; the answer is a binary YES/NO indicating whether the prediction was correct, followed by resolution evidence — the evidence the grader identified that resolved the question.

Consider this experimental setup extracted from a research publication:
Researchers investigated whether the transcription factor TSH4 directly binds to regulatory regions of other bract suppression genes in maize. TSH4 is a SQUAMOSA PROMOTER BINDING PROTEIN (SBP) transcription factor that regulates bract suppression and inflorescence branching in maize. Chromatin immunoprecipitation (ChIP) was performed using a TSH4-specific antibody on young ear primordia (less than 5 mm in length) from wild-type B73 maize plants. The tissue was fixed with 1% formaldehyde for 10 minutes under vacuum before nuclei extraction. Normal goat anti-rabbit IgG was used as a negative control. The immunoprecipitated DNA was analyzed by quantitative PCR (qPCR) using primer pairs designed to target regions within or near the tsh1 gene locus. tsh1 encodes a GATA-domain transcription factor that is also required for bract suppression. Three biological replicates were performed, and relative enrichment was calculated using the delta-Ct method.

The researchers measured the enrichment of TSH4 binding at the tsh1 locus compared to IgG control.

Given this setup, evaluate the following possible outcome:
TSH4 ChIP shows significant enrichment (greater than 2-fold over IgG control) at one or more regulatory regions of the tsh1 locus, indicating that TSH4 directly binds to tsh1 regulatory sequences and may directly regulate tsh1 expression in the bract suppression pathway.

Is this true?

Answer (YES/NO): YES